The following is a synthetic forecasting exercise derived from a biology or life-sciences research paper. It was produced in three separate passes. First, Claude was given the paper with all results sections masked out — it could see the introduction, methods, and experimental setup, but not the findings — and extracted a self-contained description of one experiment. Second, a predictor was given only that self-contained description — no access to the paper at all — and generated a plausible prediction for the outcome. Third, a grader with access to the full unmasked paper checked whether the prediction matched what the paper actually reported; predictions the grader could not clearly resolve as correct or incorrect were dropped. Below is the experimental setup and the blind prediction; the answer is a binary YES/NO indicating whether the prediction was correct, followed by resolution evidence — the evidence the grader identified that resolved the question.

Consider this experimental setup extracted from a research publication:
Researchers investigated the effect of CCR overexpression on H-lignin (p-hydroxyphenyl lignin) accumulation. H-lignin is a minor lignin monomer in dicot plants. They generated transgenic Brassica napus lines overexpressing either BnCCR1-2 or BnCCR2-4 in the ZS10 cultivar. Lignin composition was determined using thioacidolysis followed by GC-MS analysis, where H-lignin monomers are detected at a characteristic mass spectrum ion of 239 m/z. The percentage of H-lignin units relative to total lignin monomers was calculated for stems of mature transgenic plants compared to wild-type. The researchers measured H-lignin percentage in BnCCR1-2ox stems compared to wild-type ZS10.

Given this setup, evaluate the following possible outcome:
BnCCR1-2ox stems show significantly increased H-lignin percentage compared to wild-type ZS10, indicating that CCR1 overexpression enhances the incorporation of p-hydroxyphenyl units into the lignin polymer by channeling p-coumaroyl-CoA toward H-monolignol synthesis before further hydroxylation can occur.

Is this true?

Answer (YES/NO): YES